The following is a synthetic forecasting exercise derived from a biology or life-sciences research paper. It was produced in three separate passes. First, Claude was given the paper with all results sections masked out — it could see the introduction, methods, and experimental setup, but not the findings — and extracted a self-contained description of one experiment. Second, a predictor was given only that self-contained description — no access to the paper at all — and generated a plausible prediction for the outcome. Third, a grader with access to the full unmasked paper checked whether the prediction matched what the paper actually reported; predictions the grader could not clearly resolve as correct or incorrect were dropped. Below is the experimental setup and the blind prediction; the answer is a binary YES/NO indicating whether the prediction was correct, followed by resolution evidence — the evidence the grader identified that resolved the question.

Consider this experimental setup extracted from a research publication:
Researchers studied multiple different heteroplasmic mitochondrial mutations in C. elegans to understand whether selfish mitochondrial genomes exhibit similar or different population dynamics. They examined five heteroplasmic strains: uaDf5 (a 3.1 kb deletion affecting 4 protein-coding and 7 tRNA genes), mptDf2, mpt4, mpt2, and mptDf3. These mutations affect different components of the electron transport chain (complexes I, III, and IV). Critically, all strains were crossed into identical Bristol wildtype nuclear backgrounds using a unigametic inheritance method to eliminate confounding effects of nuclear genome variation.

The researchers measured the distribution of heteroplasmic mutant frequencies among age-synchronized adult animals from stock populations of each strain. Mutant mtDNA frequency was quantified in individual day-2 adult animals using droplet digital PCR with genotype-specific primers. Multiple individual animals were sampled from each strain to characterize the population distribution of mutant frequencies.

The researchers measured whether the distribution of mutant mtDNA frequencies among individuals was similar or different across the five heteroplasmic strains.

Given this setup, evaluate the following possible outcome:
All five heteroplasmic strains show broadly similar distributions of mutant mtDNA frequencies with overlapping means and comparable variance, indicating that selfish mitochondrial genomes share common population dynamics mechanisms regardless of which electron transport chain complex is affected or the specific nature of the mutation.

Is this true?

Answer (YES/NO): NO